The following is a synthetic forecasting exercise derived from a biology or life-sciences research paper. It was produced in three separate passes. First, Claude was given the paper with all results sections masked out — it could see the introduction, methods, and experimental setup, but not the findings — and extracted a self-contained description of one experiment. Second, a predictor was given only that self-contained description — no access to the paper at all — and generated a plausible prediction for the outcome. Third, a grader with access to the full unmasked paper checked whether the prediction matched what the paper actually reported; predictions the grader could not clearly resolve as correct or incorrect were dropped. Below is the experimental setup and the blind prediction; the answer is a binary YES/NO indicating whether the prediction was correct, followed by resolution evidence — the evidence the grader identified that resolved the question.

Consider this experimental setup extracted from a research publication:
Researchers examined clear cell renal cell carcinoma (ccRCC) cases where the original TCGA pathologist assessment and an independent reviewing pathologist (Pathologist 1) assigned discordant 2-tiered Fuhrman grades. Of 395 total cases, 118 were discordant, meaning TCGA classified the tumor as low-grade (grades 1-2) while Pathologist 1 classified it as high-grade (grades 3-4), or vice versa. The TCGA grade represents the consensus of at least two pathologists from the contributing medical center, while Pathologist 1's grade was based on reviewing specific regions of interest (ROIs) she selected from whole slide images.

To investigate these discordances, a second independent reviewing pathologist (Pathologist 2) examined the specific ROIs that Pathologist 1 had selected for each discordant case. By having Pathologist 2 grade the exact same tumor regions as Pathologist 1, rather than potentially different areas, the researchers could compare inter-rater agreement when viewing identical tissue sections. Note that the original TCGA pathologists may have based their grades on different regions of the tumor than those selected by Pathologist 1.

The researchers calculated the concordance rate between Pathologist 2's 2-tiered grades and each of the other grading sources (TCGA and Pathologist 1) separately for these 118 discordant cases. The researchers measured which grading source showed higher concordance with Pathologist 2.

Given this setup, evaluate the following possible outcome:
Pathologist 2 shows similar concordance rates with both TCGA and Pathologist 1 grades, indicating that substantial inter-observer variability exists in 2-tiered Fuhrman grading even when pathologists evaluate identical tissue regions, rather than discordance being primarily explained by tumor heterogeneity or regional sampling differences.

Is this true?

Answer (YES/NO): NO